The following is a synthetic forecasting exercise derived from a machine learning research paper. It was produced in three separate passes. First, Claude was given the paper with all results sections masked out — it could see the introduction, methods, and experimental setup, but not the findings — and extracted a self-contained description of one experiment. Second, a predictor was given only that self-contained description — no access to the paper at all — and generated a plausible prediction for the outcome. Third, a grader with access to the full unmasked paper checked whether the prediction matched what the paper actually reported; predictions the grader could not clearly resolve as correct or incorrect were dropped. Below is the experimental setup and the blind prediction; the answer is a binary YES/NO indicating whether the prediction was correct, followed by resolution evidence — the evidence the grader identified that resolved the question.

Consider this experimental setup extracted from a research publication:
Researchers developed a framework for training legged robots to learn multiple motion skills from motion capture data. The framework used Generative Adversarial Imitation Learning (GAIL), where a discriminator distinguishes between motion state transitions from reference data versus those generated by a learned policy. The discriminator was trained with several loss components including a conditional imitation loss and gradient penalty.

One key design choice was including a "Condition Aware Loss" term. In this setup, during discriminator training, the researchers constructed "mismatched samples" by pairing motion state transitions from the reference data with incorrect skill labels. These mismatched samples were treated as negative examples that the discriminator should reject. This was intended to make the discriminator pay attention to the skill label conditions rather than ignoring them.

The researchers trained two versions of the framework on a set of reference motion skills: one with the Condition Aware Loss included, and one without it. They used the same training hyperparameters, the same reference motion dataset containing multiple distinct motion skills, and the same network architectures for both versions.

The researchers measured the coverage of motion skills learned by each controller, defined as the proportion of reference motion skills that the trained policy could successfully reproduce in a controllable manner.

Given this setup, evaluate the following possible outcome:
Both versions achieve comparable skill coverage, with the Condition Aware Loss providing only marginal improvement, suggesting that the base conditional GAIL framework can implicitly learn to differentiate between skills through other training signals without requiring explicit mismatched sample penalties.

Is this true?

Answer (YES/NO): NO